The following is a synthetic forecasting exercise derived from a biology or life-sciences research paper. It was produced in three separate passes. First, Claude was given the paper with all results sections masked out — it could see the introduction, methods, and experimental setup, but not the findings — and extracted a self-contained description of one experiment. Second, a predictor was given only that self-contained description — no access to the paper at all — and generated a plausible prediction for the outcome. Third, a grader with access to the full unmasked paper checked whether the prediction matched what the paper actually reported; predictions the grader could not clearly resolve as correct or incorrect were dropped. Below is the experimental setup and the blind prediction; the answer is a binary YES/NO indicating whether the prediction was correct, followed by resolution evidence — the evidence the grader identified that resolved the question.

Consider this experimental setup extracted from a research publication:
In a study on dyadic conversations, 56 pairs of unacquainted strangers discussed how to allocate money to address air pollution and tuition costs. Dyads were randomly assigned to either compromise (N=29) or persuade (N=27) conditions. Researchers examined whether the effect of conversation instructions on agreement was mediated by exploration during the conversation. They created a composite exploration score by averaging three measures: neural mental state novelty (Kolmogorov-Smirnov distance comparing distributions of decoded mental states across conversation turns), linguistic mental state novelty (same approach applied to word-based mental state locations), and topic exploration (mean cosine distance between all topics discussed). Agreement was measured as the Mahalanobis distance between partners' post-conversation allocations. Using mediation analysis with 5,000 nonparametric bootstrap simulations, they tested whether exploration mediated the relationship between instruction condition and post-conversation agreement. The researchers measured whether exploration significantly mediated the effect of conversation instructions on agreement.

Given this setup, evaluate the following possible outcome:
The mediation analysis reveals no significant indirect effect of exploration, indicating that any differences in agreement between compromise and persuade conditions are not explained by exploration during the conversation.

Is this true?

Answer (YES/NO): NO